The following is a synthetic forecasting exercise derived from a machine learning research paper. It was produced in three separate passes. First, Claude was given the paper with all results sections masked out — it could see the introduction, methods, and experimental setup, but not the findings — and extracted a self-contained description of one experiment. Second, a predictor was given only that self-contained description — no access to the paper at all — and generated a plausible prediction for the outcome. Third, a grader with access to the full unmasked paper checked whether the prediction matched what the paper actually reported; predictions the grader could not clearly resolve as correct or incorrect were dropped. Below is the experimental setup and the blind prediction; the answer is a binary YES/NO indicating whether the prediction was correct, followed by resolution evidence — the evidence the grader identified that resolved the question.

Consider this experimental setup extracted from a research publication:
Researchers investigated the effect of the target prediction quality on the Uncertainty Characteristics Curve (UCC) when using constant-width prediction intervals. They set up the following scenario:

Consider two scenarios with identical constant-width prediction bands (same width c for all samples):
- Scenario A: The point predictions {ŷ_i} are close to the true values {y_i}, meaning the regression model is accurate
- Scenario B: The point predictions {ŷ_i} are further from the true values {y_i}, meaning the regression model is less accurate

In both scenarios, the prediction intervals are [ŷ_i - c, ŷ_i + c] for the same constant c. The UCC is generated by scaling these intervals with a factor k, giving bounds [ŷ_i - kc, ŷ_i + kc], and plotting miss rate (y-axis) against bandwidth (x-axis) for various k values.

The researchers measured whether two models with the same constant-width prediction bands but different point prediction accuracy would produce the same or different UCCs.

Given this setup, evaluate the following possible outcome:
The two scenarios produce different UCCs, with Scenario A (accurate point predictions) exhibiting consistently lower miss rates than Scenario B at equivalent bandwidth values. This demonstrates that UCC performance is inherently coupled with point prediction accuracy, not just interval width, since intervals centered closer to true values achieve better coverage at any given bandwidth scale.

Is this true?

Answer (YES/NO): YES